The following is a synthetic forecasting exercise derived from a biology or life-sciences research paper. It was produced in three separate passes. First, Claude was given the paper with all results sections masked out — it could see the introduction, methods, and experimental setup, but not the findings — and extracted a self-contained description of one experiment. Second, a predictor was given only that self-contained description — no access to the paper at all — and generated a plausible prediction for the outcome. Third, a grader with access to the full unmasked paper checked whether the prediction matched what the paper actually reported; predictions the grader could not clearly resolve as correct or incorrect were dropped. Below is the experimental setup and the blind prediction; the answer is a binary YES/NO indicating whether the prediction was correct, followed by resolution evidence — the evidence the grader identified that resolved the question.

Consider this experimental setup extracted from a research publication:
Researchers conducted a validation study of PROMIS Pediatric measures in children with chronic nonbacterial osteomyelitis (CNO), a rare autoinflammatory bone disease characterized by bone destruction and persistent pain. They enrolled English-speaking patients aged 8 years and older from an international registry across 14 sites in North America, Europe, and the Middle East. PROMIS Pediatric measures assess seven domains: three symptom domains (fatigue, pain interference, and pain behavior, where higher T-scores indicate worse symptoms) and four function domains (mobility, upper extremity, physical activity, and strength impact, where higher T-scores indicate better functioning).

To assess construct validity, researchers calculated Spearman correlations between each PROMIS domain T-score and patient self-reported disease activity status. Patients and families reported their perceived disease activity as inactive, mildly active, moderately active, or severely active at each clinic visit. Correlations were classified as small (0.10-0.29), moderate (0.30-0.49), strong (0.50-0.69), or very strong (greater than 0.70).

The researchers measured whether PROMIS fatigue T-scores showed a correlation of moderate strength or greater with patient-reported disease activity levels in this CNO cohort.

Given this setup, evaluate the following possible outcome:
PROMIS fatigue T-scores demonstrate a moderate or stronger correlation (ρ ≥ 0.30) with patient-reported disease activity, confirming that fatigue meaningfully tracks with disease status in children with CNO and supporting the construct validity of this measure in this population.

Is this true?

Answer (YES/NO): YES